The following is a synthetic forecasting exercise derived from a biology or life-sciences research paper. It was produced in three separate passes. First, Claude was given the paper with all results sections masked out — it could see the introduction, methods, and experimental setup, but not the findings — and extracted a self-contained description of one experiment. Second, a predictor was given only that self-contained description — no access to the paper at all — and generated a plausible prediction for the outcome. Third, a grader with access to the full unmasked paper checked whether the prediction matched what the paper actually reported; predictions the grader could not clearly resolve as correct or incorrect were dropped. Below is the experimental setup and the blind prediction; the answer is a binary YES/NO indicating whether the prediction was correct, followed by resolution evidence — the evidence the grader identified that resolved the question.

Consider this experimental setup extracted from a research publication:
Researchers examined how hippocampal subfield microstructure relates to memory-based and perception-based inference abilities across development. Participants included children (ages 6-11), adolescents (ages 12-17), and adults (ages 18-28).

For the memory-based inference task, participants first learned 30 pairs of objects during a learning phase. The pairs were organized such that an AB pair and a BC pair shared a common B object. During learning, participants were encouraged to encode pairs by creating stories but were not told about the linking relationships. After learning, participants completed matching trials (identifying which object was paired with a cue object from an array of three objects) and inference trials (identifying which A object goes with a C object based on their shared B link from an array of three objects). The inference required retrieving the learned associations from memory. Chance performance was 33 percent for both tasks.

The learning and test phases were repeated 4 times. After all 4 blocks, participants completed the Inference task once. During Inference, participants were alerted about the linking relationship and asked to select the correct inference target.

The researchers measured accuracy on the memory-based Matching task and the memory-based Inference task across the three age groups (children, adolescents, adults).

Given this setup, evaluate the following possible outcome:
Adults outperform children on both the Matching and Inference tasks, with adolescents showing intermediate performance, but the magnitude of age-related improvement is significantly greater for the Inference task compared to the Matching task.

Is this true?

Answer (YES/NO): NO